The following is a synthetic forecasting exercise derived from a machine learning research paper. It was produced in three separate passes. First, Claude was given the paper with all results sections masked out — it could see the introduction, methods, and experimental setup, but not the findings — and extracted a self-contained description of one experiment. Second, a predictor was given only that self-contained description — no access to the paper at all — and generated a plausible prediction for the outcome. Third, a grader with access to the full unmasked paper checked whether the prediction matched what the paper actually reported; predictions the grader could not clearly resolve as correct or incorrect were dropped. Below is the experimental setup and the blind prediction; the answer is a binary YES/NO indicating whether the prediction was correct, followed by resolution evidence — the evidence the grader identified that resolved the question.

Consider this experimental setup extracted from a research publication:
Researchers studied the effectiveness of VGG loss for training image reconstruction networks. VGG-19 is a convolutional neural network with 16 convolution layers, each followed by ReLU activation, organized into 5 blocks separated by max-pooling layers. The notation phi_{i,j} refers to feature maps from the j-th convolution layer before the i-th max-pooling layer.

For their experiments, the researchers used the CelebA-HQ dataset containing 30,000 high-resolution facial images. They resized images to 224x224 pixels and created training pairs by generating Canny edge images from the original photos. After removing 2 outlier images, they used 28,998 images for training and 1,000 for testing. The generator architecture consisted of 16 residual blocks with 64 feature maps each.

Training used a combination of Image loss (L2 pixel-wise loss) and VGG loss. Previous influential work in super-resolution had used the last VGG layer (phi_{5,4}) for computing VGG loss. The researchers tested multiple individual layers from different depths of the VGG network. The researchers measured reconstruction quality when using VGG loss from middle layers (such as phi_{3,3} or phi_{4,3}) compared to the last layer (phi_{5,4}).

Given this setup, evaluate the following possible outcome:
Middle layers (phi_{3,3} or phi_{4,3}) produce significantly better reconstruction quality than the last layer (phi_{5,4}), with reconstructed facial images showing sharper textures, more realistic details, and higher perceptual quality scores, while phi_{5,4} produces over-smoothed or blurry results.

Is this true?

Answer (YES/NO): NO